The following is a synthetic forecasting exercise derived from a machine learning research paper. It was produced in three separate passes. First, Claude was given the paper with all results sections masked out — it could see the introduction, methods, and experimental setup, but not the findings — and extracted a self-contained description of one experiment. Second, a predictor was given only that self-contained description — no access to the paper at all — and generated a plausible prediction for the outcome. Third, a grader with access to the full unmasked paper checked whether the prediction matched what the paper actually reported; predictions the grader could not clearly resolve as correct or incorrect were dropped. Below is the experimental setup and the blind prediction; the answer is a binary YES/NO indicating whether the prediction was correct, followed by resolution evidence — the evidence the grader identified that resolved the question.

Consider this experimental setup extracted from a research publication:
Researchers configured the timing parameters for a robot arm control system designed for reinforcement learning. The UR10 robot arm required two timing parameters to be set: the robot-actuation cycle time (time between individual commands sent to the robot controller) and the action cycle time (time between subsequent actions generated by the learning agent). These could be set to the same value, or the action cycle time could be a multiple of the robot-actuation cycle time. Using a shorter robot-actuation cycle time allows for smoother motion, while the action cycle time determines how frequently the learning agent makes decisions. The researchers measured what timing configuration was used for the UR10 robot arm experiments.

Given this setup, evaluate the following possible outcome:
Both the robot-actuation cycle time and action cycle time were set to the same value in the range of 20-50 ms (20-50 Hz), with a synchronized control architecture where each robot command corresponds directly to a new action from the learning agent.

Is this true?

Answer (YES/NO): NO